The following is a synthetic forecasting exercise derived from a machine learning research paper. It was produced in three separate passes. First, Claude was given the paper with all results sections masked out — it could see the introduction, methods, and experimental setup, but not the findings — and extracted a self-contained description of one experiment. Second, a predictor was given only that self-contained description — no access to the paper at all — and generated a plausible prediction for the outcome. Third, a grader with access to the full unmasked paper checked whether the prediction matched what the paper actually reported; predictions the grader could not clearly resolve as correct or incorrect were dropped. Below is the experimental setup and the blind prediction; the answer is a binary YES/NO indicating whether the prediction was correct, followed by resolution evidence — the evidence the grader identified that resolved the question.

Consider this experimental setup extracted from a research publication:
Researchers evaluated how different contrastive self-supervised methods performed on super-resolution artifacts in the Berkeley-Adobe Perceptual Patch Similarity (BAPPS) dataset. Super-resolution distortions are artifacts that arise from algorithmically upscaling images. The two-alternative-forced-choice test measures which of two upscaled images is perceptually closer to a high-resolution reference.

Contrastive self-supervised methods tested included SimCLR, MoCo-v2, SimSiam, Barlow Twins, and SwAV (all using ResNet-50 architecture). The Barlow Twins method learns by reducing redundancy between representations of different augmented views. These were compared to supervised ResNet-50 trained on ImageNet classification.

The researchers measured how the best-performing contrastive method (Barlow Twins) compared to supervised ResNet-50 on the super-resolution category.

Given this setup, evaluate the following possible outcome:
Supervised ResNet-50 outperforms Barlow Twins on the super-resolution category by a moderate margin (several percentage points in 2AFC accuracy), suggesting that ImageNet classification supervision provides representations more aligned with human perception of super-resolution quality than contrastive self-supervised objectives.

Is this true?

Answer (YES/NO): NO